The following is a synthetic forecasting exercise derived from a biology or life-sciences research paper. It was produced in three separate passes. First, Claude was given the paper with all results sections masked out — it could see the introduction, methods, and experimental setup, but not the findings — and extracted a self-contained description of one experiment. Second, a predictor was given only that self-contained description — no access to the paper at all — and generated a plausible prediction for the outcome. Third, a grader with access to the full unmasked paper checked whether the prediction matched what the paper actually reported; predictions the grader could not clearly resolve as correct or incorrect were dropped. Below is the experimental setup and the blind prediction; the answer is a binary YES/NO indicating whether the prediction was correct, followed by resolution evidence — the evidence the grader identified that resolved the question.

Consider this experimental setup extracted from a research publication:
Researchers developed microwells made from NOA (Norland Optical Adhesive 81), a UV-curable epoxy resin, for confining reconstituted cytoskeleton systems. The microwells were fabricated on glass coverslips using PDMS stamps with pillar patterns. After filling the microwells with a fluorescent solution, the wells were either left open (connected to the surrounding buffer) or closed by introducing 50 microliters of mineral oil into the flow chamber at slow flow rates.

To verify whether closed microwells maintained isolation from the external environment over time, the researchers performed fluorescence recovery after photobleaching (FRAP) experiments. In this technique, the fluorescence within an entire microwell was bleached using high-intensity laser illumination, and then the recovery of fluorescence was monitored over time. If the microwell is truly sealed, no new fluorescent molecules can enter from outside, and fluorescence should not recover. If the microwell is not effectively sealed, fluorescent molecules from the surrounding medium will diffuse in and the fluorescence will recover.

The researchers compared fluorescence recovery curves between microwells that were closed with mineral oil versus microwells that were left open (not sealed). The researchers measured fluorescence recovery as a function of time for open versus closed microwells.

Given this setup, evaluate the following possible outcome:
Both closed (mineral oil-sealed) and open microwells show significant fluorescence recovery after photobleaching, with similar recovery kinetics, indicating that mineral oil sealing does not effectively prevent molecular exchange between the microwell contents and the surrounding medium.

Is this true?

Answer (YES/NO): NO